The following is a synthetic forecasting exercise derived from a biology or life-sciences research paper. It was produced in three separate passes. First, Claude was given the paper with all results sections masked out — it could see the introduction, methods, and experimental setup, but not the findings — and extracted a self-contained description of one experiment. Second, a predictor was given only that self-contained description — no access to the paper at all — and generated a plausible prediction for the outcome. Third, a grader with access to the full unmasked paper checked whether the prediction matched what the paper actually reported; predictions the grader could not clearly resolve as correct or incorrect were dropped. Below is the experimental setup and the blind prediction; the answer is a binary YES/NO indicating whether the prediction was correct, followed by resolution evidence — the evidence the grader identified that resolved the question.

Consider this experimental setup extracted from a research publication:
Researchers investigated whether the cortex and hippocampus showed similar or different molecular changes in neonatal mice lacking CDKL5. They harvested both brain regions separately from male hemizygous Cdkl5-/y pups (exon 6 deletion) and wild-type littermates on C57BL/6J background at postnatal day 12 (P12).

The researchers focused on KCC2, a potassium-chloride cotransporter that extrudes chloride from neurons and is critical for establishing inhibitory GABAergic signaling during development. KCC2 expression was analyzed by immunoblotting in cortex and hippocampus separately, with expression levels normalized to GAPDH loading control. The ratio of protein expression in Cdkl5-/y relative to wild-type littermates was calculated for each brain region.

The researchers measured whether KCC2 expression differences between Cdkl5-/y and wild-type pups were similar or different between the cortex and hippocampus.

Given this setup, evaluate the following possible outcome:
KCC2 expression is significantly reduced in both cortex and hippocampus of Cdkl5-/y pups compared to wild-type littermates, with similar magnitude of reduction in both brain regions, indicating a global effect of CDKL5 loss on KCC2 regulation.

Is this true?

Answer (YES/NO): NO